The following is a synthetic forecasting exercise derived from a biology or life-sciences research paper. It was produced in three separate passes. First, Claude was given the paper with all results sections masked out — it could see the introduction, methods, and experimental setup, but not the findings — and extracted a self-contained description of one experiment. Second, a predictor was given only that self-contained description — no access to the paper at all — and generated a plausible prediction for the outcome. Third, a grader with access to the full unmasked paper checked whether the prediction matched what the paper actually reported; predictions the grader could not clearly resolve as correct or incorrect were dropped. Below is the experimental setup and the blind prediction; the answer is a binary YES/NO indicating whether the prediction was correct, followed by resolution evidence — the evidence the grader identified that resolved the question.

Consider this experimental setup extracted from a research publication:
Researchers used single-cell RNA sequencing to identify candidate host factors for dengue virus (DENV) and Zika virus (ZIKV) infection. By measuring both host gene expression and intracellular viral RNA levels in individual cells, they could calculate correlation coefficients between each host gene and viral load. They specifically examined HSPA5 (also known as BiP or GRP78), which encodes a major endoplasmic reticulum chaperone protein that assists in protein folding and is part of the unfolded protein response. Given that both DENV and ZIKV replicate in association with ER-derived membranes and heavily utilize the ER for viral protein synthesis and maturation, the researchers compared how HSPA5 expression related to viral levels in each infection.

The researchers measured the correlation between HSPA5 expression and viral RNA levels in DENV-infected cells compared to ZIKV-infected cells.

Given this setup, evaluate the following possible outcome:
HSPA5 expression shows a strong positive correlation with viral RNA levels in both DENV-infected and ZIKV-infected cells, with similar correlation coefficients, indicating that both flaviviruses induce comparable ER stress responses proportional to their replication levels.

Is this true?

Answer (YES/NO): NO